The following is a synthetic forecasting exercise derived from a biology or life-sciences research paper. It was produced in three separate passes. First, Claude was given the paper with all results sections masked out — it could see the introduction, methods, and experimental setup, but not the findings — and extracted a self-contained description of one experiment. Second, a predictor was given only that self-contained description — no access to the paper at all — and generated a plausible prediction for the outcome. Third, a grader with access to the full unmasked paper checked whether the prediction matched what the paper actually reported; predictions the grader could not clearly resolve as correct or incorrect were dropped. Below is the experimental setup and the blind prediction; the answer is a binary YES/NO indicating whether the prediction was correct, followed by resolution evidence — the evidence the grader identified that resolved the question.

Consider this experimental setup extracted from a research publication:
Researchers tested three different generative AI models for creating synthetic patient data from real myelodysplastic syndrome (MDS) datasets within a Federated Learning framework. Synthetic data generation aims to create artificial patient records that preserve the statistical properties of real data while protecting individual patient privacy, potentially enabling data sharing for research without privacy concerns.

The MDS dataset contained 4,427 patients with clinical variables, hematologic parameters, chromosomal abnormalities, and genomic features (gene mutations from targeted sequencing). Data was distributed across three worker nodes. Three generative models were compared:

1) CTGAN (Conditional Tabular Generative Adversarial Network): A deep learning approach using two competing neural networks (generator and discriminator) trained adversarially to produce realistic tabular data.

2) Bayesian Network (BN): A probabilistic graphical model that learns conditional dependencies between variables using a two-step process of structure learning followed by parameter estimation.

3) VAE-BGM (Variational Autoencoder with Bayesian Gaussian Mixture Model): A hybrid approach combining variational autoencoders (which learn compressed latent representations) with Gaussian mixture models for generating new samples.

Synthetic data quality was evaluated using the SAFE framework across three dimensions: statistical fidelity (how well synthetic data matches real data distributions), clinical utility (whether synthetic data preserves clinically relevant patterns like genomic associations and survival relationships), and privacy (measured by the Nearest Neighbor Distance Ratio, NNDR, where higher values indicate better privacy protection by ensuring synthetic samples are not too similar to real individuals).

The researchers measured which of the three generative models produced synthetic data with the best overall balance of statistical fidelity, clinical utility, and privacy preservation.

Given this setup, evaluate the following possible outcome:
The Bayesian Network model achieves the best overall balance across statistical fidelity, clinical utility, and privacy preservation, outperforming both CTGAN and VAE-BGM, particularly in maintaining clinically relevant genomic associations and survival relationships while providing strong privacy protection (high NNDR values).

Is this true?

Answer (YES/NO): NO